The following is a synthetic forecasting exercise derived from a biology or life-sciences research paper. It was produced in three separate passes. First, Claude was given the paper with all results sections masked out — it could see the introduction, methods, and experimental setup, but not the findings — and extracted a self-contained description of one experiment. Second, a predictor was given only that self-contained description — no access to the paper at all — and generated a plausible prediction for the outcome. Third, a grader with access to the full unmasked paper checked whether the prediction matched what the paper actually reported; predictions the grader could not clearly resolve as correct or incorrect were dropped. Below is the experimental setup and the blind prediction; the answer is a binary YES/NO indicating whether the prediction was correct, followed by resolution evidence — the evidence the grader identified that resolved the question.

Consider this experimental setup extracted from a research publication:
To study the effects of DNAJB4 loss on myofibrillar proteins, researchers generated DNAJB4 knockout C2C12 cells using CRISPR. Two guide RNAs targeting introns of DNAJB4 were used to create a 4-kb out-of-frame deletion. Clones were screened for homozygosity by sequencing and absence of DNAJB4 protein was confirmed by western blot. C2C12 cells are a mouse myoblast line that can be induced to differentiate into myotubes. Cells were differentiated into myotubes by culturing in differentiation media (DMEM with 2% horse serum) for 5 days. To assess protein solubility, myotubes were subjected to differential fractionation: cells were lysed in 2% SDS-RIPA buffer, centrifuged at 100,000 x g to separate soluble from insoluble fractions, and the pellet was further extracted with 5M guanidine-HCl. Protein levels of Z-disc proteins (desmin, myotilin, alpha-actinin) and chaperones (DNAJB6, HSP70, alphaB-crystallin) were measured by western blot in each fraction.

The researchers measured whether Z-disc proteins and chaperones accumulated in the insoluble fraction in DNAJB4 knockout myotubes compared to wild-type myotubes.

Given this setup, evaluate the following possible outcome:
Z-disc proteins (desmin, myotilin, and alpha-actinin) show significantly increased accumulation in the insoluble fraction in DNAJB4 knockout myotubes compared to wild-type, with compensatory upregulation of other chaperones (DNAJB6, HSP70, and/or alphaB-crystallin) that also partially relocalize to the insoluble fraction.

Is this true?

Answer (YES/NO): NO